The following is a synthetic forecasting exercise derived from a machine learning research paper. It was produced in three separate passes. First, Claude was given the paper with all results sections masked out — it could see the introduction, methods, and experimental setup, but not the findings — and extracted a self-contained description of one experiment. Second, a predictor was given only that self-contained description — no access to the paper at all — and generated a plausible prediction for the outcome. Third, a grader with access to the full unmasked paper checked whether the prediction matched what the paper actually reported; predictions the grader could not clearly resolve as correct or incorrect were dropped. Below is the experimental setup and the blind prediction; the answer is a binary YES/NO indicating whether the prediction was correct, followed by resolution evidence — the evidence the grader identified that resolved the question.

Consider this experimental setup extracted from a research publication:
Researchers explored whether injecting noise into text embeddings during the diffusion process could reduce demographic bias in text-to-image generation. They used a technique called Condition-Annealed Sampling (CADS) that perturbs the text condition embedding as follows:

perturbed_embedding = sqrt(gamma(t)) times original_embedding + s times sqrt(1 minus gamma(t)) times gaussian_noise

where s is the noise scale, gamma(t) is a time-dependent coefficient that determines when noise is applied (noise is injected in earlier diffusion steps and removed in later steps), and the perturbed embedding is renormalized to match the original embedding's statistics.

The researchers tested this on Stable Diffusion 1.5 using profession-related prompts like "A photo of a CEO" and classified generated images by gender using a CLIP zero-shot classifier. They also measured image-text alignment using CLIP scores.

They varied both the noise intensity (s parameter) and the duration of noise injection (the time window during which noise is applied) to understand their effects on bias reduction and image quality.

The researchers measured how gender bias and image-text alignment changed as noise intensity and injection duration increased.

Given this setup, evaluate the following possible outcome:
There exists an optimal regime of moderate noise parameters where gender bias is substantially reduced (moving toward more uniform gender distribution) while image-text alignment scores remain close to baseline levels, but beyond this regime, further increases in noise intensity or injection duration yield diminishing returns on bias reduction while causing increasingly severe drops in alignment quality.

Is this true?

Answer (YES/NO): NO